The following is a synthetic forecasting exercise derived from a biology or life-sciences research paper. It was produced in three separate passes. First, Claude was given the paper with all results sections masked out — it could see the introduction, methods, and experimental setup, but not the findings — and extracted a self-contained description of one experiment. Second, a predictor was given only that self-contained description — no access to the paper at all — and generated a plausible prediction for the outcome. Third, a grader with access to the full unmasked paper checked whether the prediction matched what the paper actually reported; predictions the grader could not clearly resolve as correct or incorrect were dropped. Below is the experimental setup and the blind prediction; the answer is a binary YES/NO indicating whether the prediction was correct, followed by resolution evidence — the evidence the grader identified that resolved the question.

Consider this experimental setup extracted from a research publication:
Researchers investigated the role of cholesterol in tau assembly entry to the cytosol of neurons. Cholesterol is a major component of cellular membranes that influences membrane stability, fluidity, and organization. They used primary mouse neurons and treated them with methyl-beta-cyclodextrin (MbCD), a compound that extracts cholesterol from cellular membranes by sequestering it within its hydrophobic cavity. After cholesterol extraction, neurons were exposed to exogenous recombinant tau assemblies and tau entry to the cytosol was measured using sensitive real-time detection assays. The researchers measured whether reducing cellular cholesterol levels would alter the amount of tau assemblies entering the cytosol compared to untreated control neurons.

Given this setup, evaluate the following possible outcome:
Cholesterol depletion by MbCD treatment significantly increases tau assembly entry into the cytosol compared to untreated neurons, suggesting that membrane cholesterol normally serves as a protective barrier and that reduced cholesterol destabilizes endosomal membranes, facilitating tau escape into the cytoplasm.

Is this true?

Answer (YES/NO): YES